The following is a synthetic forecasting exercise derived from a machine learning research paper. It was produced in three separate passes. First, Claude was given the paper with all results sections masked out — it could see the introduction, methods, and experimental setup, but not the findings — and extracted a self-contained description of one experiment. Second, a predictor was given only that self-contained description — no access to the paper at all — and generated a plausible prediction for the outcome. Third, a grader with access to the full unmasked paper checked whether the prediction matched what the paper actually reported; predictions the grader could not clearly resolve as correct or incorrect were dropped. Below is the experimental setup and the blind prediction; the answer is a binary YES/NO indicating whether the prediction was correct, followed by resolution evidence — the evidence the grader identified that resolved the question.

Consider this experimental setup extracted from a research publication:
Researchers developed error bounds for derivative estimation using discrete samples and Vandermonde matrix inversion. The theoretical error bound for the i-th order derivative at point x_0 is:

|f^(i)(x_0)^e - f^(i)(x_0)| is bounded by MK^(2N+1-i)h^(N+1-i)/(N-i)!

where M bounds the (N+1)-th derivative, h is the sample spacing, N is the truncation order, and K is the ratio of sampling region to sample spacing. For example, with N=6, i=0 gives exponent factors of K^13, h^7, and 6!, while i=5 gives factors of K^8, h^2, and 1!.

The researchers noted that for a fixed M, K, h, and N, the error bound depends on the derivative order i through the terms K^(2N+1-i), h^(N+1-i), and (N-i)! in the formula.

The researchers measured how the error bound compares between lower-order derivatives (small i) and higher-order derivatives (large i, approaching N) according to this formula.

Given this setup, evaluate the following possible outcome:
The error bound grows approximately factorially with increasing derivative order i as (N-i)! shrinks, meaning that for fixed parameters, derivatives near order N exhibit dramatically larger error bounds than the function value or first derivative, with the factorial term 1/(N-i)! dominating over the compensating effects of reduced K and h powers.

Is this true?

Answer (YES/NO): NO